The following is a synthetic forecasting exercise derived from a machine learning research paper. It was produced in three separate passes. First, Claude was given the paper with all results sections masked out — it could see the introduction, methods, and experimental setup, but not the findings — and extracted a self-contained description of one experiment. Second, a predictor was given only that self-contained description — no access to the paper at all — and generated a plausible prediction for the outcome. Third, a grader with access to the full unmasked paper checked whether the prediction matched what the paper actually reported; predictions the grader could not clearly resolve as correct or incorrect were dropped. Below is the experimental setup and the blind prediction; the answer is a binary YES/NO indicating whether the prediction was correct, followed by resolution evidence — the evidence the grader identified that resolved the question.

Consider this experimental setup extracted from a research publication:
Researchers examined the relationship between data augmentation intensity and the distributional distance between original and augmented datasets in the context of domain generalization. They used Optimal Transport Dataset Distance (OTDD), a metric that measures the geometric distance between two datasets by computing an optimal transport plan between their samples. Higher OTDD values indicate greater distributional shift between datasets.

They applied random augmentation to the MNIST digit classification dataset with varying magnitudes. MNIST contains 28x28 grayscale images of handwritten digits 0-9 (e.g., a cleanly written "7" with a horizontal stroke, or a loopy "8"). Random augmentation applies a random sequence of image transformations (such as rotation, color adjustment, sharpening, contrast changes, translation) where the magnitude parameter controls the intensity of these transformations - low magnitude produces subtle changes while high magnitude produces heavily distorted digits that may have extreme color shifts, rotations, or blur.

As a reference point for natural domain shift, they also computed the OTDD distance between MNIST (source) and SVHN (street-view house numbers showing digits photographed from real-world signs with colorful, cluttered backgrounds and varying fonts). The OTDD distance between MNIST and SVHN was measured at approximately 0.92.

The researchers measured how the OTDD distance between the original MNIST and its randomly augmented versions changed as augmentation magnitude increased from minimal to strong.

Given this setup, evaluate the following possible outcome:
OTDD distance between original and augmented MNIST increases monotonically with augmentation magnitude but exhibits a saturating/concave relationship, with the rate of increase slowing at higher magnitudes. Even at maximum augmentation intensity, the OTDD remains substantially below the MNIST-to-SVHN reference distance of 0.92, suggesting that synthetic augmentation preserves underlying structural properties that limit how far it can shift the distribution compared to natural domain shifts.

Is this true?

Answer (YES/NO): NO